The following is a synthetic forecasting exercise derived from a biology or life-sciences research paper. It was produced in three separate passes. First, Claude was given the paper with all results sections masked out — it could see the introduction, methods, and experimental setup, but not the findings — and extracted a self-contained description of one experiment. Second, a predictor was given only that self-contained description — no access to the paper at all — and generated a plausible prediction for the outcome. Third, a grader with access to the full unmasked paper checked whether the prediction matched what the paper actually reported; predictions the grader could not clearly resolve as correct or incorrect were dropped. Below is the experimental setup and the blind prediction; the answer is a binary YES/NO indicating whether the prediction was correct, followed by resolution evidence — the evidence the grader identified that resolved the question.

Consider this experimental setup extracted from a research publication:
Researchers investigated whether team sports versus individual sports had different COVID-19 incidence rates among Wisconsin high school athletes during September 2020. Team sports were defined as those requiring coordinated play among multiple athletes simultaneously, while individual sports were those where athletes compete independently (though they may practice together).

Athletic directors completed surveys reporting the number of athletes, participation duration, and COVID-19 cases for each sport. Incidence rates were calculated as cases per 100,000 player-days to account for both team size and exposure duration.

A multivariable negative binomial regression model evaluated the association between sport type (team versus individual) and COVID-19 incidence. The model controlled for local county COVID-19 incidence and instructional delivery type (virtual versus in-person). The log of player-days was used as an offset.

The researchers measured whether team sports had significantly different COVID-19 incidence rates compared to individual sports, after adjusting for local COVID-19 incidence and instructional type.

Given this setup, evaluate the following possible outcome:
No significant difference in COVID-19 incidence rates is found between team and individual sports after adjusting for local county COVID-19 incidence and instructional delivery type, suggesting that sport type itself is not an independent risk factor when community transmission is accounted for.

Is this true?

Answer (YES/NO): YES